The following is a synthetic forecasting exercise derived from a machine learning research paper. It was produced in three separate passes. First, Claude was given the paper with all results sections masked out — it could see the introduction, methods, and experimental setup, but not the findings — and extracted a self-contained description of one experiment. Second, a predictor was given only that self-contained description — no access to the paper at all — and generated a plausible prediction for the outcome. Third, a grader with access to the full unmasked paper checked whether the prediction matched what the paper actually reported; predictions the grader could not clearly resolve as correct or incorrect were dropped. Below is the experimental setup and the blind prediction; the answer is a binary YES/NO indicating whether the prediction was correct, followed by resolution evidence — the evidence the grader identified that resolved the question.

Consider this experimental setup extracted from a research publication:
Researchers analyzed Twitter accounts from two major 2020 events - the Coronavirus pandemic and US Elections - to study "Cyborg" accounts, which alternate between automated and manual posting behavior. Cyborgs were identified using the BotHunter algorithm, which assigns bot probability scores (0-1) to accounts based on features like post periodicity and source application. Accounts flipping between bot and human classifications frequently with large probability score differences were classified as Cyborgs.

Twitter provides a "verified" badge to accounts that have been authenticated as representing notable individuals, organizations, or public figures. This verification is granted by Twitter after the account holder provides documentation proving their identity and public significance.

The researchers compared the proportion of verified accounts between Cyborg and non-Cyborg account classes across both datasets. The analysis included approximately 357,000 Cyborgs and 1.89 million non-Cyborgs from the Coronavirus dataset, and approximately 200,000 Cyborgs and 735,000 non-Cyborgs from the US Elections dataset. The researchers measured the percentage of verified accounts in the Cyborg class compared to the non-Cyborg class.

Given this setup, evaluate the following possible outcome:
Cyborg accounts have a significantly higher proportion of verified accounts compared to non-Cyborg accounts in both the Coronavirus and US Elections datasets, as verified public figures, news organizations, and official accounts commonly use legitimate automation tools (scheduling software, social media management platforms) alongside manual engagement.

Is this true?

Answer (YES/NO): NO